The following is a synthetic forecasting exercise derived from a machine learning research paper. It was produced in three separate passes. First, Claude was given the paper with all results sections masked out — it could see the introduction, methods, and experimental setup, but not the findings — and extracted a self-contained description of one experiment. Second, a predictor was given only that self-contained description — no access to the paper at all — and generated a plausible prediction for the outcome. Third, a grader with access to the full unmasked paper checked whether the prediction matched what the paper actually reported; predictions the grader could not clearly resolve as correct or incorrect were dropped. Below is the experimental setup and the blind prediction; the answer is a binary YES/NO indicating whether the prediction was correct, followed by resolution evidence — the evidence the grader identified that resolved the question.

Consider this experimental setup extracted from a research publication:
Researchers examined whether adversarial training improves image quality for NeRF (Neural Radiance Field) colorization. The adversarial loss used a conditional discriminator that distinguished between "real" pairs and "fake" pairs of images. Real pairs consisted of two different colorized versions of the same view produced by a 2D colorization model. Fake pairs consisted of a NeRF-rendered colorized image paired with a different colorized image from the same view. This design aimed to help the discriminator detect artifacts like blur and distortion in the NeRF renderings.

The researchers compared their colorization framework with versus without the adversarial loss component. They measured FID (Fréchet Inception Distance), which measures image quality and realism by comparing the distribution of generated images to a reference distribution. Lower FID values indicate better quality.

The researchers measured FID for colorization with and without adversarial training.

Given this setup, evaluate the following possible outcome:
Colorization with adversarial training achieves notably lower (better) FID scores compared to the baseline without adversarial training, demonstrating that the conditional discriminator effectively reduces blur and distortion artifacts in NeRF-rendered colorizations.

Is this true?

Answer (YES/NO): YES